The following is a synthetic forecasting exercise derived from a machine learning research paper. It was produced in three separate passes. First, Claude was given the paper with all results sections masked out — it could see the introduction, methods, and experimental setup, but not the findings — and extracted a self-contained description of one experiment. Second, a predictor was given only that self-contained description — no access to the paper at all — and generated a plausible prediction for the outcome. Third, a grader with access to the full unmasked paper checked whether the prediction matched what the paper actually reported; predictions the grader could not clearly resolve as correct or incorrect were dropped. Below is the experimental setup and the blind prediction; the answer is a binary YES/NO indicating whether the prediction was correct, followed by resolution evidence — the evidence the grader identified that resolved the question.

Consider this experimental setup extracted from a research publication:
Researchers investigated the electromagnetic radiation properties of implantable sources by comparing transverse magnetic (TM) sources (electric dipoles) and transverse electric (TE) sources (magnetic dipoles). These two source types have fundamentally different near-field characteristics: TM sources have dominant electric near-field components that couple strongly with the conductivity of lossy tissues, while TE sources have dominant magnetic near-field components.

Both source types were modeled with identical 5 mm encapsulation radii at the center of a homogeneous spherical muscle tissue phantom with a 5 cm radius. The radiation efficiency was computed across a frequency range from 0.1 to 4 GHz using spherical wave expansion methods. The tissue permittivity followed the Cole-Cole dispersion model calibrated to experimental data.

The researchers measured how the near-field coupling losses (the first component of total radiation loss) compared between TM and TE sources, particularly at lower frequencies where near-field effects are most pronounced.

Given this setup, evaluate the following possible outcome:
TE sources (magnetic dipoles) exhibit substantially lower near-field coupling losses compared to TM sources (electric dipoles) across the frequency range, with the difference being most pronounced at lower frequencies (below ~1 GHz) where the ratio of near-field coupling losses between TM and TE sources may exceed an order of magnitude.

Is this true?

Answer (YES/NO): YES